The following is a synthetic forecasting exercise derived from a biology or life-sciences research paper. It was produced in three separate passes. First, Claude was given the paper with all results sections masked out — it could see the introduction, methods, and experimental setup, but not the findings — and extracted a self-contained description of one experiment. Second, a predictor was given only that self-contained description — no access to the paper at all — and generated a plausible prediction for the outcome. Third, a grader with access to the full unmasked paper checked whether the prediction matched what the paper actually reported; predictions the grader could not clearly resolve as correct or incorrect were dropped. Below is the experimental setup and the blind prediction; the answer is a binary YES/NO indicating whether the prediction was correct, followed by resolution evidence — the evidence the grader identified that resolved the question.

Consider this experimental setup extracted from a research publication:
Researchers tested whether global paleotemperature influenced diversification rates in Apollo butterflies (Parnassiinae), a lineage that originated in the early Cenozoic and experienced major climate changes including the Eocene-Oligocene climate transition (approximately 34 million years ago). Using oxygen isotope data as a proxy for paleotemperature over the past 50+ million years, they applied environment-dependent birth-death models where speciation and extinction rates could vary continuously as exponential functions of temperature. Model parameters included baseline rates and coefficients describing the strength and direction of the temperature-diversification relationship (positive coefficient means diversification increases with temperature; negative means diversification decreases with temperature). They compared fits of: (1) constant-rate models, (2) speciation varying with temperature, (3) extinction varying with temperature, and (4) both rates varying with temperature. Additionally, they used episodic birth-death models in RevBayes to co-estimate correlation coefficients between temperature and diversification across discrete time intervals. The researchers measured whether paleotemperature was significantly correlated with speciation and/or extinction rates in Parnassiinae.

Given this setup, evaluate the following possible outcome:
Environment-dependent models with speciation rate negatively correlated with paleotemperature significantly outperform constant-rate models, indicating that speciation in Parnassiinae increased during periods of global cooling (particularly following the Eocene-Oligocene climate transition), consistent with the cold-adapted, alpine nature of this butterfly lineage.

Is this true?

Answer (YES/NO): NO